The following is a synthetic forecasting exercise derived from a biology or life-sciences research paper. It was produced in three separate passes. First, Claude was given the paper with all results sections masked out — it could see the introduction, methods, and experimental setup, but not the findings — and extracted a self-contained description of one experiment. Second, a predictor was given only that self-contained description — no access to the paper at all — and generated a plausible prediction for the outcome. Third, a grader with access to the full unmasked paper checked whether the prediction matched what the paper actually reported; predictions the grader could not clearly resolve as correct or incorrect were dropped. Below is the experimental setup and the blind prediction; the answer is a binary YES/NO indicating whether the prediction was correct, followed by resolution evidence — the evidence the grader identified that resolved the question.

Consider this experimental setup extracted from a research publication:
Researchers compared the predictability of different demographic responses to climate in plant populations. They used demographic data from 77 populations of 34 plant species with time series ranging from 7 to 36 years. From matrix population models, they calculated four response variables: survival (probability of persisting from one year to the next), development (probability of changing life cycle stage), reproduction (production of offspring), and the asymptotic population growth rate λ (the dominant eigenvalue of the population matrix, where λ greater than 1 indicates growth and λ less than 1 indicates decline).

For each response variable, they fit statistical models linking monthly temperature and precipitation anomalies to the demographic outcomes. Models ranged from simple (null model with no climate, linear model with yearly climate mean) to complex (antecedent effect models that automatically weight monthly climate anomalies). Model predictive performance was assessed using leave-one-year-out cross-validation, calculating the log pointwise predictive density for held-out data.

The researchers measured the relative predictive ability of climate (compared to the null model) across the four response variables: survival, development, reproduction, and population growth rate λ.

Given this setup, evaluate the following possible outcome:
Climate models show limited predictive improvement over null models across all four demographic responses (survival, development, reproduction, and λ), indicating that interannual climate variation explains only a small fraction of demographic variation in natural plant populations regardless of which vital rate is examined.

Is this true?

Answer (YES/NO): NO